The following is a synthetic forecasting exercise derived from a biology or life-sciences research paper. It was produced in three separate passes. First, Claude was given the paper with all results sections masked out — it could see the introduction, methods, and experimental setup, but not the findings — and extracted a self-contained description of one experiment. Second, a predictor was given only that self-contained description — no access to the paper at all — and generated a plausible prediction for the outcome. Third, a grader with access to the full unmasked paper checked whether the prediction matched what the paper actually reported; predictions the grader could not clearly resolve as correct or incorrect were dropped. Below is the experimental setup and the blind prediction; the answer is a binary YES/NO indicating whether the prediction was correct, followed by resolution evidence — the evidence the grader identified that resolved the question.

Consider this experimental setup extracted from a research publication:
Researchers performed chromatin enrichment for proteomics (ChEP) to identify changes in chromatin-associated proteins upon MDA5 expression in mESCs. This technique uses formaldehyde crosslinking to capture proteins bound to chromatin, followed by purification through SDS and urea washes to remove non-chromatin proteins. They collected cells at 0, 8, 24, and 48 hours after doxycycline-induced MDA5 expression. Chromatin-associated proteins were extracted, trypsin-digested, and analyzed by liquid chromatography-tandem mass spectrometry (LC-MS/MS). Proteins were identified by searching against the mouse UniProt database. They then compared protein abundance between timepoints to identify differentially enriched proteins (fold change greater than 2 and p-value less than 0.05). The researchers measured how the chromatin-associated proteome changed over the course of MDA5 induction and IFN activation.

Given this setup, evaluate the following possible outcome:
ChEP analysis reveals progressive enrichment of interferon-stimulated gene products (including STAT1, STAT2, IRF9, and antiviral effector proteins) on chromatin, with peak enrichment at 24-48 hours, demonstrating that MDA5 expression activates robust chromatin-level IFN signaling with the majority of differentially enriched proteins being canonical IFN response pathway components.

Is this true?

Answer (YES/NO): NO